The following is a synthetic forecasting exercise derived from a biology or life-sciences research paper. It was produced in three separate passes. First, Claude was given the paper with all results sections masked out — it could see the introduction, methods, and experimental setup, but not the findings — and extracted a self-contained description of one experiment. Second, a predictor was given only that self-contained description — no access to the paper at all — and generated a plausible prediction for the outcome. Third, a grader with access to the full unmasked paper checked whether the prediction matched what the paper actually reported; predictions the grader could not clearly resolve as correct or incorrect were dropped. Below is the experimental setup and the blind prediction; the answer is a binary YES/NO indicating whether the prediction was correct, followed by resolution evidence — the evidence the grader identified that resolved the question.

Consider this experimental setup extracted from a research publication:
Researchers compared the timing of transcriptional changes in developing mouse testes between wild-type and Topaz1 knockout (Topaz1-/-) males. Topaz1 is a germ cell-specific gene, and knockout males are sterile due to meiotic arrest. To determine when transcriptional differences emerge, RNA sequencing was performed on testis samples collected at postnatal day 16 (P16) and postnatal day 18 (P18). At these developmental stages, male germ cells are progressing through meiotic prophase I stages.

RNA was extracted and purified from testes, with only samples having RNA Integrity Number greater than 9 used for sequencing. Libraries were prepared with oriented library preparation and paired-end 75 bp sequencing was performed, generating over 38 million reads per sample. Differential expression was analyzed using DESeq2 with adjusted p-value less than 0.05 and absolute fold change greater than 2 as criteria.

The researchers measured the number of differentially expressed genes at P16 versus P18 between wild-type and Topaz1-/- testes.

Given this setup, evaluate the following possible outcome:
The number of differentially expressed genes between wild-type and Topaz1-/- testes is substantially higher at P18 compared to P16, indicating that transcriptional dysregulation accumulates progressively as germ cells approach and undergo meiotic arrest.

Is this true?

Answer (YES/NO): YES